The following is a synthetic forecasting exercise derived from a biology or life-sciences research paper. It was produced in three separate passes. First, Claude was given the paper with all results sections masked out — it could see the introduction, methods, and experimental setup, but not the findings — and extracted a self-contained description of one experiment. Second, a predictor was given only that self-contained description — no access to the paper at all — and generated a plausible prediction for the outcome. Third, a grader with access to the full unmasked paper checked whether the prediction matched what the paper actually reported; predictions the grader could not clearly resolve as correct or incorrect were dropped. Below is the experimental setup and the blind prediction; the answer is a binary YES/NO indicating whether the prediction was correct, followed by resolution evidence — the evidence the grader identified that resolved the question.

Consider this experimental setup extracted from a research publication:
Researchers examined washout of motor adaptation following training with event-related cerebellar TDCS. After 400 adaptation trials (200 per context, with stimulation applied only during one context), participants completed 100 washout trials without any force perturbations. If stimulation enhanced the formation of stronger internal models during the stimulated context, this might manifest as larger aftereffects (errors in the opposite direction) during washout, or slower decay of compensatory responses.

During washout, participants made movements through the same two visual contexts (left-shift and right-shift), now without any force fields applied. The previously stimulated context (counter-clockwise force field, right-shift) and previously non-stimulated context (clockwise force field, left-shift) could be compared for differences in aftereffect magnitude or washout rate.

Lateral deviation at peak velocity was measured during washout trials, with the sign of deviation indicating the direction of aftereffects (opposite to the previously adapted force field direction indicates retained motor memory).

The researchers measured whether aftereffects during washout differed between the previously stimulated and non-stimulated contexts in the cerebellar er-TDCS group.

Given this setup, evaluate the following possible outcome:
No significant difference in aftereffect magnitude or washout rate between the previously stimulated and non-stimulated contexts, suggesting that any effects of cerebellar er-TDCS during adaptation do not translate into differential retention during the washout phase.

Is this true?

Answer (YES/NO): YES